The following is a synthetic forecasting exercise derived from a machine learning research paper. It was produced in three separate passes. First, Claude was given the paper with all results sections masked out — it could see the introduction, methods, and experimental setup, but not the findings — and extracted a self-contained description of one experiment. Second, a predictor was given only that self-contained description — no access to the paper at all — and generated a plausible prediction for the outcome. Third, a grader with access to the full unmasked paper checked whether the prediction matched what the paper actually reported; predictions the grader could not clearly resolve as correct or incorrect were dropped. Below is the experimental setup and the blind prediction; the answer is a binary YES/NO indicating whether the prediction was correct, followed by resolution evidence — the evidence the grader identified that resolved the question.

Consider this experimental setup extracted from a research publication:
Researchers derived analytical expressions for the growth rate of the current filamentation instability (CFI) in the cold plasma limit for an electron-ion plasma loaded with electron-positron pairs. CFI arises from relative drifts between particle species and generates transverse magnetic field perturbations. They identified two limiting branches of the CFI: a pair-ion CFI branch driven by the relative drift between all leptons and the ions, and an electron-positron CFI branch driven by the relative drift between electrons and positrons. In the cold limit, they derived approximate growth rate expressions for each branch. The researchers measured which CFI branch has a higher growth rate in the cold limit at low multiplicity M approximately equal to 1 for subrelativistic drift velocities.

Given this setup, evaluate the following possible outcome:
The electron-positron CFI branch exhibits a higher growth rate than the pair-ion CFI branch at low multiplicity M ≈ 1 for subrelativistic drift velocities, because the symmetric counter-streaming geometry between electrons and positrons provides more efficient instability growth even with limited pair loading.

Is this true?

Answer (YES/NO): YES